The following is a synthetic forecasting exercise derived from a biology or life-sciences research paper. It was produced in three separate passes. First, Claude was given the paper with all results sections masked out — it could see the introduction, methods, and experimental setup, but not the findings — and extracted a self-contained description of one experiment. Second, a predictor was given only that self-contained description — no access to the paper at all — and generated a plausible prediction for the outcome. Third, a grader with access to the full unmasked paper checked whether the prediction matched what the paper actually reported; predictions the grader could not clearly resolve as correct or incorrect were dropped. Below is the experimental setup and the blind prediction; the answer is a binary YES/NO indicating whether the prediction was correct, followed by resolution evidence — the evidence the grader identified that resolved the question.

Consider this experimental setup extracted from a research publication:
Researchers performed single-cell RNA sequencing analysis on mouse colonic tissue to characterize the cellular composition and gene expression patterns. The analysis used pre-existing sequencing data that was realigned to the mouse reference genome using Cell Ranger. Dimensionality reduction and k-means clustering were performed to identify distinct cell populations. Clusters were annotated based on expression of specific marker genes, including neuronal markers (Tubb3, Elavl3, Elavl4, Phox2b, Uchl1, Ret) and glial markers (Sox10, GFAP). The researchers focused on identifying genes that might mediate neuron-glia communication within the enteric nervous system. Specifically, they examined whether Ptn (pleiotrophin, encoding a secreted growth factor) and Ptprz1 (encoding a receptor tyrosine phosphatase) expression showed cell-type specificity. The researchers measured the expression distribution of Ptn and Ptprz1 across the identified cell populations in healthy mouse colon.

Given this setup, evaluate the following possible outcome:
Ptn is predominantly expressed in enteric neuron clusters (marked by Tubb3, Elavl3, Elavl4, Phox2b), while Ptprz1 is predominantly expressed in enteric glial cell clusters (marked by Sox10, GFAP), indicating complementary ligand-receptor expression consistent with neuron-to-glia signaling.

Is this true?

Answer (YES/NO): NO